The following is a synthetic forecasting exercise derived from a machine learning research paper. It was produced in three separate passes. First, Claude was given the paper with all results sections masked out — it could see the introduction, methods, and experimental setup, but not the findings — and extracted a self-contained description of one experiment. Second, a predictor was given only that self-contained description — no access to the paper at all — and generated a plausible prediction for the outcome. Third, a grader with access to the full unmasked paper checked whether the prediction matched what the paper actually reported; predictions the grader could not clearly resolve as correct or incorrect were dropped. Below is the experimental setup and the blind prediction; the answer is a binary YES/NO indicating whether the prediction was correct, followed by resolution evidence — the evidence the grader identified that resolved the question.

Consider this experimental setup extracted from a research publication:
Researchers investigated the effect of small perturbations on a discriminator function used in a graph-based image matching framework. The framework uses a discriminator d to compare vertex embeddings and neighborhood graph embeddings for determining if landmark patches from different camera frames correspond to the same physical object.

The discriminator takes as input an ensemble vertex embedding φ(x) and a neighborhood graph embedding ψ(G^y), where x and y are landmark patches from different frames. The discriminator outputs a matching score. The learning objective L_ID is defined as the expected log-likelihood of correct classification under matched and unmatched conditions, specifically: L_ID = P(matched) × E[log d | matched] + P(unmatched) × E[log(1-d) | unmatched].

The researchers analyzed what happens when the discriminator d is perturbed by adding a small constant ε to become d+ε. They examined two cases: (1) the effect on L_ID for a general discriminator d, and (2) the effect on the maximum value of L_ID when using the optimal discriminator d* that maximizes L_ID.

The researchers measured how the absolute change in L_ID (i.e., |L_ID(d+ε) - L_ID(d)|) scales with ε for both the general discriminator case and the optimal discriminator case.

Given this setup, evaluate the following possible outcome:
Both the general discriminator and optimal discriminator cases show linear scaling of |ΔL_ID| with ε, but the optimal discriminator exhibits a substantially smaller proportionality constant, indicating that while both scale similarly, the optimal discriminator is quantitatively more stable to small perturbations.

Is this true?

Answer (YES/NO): NO